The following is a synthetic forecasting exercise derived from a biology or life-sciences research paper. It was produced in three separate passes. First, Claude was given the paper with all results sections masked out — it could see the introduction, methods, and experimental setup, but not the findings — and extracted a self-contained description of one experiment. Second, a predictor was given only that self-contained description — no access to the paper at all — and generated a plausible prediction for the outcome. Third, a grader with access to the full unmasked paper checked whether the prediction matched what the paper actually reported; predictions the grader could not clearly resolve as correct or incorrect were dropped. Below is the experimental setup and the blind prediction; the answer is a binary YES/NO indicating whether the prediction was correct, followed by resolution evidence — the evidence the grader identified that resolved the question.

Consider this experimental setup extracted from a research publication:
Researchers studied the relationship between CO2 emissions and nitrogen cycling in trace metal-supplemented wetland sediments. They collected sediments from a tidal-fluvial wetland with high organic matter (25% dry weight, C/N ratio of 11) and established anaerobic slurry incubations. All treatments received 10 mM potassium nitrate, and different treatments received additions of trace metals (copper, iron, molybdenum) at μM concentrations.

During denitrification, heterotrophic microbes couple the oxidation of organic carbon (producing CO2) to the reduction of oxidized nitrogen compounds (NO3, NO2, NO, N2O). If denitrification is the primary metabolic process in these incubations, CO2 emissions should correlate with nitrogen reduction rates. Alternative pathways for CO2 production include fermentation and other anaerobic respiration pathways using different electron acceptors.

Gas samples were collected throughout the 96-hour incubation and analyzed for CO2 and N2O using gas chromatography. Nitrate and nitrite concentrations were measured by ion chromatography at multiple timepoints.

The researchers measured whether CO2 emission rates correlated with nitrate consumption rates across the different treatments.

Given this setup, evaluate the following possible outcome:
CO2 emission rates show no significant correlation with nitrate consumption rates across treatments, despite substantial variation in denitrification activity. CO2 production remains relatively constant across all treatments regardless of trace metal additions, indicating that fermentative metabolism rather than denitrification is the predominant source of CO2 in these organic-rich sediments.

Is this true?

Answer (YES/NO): NO